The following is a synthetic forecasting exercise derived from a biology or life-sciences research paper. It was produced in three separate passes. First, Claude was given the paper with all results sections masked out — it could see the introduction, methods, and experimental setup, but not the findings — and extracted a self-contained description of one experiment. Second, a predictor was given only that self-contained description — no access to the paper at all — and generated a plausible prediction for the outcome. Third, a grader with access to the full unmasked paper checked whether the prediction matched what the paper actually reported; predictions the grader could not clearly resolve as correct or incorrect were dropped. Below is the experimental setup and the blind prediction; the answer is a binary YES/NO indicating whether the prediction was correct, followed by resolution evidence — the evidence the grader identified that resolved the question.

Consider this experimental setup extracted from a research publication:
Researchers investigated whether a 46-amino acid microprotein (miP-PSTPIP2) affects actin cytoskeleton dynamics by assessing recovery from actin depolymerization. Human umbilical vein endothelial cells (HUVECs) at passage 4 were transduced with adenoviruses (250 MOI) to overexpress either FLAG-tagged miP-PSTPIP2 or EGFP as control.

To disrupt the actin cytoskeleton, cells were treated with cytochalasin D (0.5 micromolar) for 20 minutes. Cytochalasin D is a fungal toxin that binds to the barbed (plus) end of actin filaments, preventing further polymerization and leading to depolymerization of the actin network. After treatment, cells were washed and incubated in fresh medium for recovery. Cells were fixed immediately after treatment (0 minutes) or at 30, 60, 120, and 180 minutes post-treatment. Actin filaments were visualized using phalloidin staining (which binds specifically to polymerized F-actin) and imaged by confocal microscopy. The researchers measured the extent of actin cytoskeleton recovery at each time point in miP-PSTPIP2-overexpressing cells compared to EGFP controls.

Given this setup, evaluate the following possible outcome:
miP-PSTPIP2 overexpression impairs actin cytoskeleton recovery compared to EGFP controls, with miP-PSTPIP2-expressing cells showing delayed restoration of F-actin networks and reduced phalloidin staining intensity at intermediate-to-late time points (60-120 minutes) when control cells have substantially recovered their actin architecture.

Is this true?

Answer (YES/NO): NO